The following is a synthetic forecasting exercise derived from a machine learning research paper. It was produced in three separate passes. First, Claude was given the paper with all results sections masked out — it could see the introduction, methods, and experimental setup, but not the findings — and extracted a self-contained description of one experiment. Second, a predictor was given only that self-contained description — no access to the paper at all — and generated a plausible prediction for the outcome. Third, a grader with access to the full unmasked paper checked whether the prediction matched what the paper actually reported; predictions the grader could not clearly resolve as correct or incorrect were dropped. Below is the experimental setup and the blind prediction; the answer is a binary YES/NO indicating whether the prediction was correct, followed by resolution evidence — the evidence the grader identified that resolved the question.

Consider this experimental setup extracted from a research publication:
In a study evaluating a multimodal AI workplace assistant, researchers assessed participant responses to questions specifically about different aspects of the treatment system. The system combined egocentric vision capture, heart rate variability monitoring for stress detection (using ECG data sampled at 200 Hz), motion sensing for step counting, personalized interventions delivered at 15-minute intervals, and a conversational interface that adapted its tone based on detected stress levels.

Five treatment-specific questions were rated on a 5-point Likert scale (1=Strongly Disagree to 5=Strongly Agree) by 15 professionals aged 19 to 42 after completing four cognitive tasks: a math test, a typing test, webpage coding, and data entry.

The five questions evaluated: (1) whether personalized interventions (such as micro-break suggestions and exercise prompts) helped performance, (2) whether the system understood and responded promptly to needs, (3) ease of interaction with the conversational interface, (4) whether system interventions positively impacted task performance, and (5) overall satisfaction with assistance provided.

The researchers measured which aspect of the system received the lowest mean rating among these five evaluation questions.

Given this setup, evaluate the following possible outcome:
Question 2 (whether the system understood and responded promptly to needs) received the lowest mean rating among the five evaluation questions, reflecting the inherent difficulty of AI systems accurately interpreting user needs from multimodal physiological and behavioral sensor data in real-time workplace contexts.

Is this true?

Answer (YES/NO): YES